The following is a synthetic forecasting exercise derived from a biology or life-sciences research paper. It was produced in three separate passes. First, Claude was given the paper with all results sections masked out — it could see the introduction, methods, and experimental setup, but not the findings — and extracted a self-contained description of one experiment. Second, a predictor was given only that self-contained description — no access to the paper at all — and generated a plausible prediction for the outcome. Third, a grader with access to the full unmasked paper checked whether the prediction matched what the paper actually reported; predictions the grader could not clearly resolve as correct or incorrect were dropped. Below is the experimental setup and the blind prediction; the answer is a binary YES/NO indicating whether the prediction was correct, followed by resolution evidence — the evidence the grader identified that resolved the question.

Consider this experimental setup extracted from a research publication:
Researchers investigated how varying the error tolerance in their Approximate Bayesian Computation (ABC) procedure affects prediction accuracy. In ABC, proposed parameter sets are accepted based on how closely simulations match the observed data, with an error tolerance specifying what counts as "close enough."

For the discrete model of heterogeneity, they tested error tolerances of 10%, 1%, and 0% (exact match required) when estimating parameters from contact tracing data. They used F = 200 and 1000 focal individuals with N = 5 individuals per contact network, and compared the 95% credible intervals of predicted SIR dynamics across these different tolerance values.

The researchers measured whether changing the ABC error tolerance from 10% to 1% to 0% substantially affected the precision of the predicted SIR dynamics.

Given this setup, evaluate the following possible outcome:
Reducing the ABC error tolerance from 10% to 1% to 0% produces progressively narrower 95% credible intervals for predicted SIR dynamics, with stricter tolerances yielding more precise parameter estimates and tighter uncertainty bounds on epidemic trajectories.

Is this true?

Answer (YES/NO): NO